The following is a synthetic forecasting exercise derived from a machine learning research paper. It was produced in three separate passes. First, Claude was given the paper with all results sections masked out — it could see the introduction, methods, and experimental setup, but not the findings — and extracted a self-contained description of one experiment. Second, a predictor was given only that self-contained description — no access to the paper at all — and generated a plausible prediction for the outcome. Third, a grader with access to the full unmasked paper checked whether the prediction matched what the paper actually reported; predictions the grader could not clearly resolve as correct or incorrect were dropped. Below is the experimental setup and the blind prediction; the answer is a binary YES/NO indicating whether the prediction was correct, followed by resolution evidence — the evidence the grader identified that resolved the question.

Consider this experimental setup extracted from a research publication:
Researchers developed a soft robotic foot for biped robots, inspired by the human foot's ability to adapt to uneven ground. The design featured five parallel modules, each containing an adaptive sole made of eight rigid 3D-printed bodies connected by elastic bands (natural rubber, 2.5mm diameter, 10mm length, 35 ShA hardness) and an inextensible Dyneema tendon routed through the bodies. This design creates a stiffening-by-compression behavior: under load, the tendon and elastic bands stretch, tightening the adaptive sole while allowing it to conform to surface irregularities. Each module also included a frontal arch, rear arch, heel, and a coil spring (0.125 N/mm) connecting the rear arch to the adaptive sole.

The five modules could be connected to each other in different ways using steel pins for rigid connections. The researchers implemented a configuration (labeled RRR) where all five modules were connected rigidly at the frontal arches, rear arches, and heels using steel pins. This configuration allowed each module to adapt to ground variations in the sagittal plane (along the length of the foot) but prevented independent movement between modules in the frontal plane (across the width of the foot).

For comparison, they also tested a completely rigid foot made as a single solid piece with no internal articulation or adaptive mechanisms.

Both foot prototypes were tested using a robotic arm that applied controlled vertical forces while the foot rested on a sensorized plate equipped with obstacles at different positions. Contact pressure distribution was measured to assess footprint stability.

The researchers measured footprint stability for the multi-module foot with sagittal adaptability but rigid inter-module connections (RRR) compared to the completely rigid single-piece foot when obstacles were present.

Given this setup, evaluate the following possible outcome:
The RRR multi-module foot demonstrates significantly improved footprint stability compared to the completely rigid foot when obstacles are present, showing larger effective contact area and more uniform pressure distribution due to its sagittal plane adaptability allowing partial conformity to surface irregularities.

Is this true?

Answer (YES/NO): NO